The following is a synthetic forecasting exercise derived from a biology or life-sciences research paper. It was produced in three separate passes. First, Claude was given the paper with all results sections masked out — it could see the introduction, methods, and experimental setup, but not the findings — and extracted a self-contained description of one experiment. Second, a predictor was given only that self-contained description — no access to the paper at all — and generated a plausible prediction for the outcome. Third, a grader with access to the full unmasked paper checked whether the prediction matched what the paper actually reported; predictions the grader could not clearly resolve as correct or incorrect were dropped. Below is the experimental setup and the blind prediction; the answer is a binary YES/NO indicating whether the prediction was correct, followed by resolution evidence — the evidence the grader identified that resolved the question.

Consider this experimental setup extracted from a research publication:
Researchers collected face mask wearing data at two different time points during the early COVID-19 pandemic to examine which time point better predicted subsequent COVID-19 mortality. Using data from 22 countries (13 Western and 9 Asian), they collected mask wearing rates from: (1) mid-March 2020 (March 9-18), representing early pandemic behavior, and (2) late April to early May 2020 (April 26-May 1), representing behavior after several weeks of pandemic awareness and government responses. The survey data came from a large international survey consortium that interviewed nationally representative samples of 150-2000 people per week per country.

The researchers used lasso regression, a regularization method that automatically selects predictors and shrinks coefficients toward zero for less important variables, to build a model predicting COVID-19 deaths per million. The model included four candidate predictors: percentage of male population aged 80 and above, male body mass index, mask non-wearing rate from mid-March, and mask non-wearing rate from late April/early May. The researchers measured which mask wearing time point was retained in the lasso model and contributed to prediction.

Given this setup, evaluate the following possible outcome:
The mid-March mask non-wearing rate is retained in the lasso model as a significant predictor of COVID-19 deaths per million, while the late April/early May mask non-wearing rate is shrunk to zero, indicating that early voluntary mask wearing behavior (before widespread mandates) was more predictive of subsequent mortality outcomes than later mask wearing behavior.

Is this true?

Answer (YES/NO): NO